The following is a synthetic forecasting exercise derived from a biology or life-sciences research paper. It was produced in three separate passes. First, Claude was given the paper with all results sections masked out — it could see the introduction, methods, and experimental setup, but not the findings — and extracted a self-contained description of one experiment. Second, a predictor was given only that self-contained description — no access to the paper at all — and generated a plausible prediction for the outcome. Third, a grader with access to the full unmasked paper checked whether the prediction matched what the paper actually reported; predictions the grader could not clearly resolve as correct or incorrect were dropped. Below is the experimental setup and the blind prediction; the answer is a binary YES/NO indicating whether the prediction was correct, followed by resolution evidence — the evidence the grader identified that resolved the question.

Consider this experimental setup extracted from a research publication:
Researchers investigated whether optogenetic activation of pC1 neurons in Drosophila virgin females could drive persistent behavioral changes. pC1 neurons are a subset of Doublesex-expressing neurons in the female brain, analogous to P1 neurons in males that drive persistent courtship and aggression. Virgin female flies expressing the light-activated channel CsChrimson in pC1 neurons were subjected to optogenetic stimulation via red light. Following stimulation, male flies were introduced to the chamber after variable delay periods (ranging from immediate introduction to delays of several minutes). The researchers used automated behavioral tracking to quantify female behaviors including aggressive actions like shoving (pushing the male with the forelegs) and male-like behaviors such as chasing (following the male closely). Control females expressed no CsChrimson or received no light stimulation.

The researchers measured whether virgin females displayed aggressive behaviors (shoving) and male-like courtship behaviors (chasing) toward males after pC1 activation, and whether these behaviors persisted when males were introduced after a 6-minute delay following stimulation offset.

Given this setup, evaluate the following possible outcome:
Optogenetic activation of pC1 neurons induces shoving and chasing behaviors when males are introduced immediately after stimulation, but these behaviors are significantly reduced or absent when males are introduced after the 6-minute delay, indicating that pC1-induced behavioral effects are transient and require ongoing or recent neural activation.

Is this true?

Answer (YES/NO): NO